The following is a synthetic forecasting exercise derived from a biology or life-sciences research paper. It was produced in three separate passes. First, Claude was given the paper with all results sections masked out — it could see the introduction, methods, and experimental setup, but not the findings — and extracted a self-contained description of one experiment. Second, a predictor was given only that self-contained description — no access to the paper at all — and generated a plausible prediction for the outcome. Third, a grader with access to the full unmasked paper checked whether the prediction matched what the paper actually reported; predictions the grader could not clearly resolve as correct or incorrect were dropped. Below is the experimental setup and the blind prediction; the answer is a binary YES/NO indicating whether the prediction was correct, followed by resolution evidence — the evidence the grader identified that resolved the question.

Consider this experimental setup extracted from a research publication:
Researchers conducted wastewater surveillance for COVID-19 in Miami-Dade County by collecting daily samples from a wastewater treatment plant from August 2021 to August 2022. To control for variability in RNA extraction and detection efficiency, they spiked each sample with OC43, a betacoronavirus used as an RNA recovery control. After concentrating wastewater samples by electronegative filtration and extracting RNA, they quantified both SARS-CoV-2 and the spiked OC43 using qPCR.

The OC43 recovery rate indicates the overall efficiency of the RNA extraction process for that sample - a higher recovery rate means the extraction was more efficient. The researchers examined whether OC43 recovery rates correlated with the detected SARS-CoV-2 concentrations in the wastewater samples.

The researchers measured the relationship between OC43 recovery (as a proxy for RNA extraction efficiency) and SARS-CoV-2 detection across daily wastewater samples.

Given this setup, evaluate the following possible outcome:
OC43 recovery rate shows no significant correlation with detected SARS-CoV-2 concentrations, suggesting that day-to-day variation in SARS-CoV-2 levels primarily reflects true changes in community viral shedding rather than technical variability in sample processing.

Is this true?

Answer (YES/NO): NO